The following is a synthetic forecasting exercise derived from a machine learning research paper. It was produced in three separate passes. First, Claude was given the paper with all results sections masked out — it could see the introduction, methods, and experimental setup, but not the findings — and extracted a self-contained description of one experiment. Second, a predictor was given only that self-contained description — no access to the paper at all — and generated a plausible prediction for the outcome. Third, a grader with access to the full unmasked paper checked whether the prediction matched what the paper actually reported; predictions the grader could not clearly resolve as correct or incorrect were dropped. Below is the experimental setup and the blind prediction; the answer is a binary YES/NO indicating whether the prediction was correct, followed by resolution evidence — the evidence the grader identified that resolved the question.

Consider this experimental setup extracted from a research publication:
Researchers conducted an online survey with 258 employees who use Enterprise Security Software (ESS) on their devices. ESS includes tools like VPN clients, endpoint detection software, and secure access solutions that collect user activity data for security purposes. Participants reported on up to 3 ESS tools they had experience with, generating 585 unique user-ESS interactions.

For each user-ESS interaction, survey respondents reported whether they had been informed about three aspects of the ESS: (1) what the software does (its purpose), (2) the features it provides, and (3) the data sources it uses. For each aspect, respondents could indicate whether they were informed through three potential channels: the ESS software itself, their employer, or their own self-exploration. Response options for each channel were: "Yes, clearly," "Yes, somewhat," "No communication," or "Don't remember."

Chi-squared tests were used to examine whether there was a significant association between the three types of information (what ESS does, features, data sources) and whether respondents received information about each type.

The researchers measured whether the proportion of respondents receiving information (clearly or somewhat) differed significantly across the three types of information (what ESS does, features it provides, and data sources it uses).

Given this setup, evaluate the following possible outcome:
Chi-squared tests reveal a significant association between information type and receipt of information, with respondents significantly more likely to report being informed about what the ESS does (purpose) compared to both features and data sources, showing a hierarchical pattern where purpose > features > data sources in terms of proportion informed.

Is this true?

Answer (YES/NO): NO